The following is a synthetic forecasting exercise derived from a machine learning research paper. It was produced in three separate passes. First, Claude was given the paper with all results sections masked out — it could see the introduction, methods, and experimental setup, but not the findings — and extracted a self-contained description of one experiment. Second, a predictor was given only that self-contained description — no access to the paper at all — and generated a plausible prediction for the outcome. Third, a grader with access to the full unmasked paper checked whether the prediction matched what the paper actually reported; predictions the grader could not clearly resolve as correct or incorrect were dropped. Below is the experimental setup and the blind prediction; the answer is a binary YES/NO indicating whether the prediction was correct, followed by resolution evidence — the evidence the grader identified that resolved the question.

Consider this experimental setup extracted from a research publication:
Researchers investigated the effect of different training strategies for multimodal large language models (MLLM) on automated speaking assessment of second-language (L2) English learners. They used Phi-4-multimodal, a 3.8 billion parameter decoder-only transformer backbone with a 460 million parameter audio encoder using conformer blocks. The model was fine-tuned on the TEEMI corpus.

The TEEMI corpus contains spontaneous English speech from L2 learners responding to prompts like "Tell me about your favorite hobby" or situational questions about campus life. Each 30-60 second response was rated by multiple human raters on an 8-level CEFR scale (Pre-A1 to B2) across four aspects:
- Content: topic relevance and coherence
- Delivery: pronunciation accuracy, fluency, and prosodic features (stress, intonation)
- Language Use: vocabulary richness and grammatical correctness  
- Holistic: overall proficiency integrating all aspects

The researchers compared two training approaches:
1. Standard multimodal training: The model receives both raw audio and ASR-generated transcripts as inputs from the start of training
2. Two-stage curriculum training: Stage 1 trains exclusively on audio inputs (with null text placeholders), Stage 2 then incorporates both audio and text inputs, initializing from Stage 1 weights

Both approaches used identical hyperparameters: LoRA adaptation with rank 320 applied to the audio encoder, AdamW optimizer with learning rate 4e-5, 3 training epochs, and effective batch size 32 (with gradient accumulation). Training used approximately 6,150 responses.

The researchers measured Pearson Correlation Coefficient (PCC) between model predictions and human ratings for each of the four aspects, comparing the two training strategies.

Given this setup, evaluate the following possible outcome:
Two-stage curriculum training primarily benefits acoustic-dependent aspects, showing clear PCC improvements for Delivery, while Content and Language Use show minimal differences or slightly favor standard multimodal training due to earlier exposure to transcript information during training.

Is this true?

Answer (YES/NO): YES